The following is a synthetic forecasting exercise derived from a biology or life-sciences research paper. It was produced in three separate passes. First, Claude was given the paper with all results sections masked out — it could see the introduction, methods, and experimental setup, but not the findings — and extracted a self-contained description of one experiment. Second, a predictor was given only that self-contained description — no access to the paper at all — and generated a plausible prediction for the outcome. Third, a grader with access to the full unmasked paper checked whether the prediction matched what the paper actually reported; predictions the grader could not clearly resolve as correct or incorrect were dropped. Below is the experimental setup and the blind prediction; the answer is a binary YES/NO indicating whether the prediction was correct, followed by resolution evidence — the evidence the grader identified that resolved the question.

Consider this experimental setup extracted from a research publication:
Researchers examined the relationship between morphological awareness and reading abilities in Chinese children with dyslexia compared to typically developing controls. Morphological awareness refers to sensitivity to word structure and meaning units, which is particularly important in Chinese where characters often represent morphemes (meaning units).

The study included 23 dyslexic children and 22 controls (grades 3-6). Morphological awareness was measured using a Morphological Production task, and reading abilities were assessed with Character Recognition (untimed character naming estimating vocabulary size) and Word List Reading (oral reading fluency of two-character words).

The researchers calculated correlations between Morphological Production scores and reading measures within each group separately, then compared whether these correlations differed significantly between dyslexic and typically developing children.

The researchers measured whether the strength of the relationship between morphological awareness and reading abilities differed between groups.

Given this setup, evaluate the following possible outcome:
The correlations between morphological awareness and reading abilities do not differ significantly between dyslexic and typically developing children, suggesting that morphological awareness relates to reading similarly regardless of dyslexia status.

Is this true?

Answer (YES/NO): NO